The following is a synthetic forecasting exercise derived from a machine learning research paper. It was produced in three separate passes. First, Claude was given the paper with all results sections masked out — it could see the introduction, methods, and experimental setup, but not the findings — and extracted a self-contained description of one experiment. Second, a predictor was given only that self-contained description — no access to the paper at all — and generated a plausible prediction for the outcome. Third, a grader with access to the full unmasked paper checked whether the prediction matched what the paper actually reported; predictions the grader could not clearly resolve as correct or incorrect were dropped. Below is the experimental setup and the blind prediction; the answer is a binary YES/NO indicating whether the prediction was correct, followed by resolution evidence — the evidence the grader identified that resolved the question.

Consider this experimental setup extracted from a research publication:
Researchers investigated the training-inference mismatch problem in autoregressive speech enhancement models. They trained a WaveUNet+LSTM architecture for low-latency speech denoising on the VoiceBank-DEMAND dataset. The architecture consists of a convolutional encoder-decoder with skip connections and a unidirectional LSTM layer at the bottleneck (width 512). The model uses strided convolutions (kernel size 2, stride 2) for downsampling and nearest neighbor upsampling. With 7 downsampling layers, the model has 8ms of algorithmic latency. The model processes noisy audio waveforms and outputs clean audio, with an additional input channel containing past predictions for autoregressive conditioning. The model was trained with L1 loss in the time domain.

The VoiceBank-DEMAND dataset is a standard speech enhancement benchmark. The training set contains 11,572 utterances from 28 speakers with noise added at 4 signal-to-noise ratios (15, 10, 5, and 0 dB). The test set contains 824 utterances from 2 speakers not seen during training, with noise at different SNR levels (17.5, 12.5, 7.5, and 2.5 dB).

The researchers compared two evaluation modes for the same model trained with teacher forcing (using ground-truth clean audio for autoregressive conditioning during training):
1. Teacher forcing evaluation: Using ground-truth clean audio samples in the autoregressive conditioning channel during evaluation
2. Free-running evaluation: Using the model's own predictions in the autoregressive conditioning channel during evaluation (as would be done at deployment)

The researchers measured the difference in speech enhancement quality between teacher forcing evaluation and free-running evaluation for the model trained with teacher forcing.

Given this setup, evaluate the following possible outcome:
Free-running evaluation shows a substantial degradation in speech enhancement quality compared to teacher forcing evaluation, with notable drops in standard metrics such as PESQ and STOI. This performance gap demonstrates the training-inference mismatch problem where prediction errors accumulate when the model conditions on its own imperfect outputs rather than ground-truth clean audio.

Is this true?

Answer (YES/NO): YES